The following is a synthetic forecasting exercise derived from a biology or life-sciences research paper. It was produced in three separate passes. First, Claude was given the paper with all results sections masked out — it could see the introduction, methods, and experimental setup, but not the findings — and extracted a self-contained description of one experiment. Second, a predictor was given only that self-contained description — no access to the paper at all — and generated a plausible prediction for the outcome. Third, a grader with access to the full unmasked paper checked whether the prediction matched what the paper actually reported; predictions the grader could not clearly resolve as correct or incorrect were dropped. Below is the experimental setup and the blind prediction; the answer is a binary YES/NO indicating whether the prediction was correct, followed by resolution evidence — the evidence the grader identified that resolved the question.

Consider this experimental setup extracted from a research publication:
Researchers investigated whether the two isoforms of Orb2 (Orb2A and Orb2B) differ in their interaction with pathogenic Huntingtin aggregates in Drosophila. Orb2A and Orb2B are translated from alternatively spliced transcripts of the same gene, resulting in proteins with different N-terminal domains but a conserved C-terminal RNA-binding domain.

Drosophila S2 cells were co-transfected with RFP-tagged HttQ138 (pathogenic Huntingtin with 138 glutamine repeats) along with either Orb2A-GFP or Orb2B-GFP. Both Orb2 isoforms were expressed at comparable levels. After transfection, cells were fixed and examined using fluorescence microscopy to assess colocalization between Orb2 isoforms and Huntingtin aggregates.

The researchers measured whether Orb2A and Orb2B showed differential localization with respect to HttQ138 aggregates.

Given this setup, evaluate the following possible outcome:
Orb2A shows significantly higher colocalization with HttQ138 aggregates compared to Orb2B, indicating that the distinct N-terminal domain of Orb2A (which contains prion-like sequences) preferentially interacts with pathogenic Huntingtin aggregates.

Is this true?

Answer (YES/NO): NO